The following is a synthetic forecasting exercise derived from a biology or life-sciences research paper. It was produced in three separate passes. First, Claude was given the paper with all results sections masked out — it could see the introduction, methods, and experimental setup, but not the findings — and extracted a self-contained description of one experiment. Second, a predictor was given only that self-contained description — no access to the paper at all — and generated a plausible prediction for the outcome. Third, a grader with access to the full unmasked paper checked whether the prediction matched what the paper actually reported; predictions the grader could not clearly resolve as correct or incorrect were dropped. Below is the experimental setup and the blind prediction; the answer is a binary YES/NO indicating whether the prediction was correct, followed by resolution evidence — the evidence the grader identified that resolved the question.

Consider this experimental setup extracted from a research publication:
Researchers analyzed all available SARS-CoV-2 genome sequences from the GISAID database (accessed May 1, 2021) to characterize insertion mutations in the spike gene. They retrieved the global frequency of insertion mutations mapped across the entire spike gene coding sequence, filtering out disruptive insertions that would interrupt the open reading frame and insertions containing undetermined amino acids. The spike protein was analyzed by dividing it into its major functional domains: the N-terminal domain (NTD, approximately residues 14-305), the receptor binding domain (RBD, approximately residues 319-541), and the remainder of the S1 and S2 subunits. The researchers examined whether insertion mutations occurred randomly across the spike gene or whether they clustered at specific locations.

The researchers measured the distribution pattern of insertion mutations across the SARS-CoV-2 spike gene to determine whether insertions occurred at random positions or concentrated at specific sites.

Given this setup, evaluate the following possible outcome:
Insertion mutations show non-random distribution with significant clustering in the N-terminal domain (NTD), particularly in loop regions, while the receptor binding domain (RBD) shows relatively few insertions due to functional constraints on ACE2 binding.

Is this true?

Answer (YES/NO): NO